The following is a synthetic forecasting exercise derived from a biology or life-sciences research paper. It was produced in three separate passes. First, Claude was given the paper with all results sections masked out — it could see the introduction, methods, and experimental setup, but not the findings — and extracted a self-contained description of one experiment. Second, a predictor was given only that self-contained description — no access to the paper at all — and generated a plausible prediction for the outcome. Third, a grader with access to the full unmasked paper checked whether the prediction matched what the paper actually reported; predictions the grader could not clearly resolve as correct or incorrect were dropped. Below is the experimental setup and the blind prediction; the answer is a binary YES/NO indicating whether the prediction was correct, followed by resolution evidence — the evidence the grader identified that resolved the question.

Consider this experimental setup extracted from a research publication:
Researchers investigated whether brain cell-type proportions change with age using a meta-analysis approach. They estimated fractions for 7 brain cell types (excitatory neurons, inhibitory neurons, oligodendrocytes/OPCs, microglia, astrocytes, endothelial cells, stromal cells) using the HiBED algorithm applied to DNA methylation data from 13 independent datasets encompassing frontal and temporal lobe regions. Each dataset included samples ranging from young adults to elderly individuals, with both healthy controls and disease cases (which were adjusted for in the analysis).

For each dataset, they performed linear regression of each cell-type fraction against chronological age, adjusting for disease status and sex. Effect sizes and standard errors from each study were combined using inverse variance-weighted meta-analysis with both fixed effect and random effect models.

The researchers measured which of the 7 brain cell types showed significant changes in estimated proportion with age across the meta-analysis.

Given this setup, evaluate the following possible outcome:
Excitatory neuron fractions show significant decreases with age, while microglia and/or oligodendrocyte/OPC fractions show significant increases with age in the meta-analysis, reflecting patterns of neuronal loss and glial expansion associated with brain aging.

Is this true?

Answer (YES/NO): NO